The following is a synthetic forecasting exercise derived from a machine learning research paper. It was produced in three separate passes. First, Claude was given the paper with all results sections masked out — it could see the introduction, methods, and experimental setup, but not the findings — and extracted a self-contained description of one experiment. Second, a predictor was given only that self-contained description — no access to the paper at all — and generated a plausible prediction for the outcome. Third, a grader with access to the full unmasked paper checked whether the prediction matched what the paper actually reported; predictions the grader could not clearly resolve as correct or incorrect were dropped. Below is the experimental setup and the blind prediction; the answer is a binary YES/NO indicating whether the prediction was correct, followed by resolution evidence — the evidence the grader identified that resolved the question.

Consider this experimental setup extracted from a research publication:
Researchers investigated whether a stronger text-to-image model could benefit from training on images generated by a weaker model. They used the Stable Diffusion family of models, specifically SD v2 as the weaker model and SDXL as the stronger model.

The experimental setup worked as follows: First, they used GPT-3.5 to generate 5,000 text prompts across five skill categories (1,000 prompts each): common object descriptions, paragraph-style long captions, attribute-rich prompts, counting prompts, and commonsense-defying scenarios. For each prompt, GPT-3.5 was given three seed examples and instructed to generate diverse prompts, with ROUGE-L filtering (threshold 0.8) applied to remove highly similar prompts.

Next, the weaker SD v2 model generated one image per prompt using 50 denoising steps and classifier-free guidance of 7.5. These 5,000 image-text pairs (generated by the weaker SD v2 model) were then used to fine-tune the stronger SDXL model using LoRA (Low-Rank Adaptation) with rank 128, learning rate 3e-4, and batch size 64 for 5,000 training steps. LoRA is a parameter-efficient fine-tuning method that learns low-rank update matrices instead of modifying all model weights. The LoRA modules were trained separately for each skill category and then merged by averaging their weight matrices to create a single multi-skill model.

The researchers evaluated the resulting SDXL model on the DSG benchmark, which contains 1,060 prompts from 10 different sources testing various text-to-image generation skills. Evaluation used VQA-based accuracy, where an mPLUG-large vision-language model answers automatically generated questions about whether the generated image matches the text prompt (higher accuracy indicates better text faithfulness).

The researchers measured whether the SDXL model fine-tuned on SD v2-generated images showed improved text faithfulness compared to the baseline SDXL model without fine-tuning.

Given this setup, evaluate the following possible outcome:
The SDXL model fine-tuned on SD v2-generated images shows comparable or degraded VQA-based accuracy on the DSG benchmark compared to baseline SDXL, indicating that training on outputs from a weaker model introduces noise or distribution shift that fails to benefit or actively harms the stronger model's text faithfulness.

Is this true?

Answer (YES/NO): NO